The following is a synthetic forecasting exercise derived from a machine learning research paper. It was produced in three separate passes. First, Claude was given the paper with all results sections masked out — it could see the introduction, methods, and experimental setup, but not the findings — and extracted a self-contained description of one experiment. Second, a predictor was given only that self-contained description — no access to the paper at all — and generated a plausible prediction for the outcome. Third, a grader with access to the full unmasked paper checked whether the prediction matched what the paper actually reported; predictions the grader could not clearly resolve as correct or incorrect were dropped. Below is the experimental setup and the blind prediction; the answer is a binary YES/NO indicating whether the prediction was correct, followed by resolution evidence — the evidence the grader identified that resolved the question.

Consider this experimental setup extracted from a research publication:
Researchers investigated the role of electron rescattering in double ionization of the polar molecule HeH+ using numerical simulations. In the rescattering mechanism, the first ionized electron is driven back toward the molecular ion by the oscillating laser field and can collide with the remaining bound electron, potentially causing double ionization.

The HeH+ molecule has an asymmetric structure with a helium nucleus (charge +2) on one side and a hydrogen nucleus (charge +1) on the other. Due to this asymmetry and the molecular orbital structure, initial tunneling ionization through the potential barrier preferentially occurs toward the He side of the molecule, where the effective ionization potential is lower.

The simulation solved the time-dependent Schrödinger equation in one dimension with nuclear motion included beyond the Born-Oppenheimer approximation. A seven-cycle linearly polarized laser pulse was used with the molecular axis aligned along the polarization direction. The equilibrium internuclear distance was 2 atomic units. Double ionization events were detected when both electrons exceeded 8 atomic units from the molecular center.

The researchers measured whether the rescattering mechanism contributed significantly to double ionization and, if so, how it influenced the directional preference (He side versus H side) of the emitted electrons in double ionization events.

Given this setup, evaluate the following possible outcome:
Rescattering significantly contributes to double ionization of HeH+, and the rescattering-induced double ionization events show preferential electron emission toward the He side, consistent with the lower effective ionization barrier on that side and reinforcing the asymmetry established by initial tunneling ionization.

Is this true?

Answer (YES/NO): NO